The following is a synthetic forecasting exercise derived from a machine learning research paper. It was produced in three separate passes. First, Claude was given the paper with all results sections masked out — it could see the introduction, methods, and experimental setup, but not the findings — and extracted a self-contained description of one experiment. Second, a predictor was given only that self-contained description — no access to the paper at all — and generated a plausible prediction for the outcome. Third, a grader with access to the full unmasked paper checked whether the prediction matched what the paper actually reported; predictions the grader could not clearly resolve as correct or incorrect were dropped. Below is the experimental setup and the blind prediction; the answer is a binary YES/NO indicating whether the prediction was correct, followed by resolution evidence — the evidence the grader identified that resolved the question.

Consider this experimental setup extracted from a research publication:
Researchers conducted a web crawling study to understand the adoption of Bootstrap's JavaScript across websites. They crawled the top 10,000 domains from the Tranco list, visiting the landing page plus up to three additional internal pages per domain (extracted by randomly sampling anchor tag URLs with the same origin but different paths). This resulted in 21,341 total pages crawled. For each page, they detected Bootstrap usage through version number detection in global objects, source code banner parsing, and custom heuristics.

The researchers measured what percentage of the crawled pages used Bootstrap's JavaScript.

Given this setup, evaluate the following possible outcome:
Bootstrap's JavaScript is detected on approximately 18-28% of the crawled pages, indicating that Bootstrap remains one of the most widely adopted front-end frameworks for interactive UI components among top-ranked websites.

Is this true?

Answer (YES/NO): YES